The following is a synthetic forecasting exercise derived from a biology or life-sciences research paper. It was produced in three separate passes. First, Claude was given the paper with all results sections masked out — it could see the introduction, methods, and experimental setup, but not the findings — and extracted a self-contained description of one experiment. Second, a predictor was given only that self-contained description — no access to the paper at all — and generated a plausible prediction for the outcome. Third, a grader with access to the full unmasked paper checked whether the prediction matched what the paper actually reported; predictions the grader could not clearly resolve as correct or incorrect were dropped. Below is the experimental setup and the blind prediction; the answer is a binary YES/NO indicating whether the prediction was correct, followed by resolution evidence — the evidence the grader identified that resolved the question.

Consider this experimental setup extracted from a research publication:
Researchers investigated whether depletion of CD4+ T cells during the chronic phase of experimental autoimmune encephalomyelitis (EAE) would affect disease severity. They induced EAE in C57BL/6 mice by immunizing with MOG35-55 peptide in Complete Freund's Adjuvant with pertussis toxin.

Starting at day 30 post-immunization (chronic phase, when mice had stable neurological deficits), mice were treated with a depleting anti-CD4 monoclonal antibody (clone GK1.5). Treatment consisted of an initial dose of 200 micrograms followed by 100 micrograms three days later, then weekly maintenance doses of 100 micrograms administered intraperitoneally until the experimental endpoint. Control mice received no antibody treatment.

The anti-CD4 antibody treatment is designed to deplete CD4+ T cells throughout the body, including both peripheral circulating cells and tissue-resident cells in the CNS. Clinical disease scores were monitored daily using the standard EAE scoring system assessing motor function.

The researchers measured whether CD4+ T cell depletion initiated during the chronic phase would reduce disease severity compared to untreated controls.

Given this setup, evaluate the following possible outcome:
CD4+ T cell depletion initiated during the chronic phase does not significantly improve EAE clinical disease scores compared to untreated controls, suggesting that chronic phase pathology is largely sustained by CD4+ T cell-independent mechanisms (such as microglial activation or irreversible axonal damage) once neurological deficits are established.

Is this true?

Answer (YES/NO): NO